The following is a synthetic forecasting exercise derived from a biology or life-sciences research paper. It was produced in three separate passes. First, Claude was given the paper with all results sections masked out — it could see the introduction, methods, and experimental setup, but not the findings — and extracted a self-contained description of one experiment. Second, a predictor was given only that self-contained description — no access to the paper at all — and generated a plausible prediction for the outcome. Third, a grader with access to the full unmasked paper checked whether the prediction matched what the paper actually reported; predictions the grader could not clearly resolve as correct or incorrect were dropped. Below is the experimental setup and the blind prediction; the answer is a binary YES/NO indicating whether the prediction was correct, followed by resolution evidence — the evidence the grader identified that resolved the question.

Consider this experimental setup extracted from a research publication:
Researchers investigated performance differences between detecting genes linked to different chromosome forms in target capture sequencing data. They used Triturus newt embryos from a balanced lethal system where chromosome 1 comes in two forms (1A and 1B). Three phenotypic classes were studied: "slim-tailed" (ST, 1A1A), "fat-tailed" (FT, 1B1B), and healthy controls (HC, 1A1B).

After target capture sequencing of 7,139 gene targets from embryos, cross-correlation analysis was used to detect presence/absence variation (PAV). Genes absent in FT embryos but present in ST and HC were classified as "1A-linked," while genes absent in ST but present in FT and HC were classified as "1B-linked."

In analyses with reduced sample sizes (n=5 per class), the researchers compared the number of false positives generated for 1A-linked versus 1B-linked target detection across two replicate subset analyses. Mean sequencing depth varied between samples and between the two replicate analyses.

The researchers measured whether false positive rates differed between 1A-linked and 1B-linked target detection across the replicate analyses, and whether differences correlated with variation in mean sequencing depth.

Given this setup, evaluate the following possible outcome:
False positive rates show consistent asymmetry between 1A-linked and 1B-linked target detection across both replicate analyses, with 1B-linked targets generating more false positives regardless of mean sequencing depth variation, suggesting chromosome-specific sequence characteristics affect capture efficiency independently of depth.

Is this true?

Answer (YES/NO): NO